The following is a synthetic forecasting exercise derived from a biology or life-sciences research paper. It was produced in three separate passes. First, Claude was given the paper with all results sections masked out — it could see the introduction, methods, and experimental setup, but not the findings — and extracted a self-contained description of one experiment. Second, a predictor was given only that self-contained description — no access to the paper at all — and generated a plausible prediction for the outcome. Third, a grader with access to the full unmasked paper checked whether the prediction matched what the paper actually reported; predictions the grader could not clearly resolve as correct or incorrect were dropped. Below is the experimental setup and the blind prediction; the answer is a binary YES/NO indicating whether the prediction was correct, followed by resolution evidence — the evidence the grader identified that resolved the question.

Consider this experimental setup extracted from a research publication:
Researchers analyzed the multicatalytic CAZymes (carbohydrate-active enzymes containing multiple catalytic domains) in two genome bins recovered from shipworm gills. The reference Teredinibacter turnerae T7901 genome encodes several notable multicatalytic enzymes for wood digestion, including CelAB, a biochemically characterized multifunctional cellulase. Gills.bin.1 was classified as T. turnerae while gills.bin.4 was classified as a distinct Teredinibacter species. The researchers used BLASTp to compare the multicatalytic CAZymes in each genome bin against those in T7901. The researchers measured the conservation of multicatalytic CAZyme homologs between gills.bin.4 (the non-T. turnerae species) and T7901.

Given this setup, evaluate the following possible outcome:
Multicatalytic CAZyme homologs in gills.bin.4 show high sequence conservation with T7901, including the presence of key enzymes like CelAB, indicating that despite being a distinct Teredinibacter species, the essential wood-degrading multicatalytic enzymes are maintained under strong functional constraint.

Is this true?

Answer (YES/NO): NO